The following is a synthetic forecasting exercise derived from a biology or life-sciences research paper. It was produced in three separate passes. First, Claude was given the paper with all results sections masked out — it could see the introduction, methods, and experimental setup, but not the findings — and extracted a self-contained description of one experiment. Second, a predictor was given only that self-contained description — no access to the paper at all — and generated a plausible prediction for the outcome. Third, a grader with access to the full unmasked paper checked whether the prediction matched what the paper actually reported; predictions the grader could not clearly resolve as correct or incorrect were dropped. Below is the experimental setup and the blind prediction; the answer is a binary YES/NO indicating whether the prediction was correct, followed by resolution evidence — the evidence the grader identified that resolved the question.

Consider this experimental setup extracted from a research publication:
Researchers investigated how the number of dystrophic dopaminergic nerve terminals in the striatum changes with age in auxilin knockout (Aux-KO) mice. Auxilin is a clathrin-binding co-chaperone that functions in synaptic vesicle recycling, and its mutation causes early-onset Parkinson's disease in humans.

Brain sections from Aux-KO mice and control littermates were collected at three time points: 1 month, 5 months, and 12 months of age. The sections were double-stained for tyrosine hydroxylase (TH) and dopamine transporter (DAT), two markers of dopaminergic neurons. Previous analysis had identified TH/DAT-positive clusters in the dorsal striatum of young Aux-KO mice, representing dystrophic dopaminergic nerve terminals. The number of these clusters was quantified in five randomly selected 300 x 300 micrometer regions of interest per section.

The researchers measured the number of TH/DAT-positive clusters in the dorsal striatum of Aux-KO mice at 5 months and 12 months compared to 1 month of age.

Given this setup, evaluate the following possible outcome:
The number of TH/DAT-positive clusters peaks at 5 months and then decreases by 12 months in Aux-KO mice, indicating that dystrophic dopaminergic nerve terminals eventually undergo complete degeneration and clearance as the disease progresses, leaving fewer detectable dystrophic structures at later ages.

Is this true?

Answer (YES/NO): NO